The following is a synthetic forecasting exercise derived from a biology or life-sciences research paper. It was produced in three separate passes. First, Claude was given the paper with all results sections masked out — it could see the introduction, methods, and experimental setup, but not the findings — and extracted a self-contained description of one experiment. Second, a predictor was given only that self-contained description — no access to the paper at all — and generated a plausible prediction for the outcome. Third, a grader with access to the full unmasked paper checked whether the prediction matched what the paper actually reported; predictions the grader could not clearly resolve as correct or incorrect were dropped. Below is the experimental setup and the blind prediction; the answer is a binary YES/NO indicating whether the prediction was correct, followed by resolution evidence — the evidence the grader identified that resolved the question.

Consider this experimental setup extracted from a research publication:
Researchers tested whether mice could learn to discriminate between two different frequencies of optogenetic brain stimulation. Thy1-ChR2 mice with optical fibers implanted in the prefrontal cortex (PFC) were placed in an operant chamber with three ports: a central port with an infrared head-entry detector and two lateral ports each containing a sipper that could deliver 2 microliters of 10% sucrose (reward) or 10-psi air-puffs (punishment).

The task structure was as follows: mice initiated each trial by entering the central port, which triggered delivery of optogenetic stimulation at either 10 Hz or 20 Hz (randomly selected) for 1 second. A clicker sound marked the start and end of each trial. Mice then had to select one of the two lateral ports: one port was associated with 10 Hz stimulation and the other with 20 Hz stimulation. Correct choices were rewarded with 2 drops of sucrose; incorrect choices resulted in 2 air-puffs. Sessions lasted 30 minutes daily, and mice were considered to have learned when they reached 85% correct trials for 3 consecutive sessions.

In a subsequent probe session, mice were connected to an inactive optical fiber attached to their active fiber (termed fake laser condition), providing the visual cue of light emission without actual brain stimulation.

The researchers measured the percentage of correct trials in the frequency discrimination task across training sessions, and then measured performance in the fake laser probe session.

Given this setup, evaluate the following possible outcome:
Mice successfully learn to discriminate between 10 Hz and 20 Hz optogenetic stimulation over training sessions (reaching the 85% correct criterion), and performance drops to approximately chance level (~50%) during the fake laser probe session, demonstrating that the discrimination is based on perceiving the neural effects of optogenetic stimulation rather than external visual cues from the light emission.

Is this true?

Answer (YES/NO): YES